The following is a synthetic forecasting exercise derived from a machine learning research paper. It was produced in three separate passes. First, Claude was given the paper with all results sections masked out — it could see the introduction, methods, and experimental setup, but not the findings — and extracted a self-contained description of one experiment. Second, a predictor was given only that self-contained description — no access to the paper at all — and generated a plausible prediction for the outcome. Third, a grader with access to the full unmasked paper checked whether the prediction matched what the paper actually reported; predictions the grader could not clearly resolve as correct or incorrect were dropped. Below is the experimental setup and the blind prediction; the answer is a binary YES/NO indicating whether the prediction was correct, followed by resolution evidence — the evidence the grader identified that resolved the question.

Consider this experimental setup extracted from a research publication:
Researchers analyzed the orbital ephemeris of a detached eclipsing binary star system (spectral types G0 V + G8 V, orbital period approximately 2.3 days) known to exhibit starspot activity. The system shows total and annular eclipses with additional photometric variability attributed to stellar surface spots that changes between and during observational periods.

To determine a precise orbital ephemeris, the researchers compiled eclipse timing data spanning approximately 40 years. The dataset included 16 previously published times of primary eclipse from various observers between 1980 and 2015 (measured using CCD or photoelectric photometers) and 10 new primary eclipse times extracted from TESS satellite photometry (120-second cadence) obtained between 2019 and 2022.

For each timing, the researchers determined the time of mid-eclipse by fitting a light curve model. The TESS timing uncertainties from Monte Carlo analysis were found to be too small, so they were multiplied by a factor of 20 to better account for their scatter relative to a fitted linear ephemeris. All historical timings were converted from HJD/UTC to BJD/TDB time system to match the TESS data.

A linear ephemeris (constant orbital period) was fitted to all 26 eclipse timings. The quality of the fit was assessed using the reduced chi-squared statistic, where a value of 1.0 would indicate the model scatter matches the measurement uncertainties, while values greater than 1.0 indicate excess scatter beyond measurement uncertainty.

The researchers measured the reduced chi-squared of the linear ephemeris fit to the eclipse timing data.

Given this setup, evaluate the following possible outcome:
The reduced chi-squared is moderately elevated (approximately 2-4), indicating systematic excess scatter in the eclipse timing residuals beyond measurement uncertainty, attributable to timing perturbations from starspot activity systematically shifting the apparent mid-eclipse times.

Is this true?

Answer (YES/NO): NO